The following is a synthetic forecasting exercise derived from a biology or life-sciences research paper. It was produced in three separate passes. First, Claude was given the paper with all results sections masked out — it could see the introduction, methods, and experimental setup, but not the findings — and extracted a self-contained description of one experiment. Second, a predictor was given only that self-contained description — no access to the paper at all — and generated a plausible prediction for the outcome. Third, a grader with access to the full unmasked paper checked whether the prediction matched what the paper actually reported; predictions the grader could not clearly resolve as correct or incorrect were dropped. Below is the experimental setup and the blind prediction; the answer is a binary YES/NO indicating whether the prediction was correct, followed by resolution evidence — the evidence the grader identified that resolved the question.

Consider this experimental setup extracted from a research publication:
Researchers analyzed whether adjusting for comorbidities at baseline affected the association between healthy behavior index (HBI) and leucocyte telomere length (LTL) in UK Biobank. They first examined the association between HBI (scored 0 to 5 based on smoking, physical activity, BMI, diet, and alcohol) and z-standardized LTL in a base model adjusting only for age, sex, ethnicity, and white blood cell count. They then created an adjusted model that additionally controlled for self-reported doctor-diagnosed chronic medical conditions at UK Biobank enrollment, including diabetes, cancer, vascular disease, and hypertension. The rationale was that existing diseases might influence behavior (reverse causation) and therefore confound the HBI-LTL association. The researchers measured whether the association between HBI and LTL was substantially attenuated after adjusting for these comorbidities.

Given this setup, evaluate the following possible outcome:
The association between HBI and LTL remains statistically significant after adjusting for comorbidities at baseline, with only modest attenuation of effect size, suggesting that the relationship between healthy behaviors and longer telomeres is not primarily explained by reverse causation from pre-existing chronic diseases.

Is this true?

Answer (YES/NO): YES